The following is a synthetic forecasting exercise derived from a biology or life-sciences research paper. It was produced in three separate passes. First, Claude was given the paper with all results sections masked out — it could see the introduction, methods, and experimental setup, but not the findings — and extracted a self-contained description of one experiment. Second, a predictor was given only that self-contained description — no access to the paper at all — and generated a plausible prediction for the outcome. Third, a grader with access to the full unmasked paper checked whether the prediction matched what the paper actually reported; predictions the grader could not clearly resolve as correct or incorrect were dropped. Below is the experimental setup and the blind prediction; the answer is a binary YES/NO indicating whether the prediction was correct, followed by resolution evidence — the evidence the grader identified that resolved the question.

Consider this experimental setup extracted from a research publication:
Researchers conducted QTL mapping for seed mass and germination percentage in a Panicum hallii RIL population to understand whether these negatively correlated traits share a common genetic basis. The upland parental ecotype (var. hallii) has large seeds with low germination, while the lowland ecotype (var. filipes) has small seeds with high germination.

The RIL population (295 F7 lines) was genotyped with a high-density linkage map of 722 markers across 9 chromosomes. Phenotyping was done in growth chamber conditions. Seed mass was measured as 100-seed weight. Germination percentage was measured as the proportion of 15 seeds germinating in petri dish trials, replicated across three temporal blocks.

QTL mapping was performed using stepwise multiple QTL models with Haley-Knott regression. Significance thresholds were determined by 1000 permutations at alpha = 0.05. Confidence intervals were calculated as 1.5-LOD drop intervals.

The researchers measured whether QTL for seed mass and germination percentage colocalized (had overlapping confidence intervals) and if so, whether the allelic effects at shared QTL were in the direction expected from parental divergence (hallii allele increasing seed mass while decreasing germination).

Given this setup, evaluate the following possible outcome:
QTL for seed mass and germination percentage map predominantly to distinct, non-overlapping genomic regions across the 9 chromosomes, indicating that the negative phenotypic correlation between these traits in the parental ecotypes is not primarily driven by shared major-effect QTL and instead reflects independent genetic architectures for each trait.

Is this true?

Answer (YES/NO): NO